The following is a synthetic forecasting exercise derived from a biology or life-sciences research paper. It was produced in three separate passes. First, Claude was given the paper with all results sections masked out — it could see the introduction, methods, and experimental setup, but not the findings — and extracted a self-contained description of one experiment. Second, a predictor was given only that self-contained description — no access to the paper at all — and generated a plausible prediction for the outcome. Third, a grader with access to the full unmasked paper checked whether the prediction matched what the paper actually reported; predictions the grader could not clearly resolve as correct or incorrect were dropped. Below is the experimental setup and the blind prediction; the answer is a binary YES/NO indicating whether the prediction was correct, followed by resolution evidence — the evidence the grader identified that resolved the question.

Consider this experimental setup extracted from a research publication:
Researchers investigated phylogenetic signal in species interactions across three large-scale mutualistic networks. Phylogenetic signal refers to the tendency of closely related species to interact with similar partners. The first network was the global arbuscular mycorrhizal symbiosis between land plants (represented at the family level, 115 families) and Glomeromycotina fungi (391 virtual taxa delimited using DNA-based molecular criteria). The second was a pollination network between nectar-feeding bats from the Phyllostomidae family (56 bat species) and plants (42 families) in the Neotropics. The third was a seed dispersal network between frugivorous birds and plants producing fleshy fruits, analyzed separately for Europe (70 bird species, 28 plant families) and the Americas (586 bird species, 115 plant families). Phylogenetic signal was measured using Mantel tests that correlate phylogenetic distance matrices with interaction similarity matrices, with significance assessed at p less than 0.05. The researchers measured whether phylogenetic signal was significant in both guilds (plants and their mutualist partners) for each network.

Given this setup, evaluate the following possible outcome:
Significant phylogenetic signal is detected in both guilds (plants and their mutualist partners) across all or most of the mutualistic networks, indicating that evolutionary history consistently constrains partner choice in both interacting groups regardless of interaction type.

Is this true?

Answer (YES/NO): NO